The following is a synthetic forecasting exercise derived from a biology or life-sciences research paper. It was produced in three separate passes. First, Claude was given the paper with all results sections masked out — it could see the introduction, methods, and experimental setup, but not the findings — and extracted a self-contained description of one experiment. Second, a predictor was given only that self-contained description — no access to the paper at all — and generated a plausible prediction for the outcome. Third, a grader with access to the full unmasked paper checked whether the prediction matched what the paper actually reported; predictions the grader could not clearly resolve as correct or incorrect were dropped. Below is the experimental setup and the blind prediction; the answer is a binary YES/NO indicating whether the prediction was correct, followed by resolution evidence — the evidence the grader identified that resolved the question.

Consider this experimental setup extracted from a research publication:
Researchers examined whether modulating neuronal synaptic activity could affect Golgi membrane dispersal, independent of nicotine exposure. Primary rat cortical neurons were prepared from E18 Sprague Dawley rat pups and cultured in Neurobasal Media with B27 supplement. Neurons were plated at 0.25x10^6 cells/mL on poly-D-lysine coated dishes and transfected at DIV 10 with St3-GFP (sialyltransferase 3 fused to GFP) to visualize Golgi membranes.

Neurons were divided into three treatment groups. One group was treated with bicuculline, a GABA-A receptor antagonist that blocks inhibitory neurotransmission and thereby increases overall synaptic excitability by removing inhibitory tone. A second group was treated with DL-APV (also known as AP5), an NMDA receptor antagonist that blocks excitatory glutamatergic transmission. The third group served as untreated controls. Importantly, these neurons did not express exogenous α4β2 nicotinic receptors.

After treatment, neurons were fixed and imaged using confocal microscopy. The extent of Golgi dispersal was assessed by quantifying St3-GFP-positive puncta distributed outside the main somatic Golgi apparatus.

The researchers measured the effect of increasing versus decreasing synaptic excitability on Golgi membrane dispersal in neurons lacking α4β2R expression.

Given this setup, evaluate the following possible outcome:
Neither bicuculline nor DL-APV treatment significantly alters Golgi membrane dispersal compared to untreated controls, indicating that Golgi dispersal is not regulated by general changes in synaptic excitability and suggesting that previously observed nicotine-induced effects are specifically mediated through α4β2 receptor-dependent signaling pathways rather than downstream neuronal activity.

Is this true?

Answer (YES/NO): NO